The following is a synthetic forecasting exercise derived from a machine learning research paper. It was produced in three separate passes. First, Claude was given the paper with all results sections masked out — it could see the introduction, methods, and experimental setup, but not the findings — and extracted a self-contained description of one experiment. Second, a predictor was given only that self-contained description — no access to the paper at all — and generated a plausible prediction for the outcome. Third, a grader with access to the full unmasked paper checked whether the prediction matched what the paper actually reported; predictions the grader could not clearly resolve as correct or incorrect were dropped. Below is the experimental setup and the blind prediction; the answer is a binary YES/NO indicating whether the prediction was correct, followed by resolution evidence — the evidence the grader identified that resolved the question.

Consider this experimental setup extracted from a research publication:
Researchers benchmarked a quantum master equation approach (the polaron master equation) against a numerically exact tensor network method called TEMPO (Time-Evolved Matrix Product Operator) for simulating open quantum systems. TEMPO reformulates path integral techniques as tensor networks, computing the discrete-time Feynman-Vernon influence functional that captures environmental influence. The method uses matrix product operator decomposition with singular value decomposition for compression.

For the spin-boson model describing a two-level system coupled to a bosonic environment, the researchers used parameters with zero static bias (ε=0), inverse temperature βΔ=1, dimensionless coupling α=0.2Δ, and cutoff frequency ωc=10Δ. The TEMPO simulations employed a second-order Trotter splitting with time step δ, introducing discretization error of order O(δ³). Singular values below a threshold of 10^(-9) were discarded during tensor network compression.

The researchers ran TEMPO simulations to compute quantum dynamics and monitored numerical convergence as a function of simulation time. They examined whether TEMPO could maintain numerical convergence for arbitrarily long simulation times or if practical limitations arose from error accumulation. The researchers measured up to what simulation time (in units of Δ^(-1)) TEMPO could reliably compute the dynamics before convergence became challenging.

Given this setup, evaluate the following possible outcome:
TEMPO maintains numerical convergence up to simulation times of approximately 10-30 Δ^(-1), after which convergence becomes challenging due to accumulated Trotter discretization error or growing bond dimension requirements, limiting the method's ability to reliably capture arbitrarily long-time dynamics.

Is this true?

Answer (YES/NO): NO